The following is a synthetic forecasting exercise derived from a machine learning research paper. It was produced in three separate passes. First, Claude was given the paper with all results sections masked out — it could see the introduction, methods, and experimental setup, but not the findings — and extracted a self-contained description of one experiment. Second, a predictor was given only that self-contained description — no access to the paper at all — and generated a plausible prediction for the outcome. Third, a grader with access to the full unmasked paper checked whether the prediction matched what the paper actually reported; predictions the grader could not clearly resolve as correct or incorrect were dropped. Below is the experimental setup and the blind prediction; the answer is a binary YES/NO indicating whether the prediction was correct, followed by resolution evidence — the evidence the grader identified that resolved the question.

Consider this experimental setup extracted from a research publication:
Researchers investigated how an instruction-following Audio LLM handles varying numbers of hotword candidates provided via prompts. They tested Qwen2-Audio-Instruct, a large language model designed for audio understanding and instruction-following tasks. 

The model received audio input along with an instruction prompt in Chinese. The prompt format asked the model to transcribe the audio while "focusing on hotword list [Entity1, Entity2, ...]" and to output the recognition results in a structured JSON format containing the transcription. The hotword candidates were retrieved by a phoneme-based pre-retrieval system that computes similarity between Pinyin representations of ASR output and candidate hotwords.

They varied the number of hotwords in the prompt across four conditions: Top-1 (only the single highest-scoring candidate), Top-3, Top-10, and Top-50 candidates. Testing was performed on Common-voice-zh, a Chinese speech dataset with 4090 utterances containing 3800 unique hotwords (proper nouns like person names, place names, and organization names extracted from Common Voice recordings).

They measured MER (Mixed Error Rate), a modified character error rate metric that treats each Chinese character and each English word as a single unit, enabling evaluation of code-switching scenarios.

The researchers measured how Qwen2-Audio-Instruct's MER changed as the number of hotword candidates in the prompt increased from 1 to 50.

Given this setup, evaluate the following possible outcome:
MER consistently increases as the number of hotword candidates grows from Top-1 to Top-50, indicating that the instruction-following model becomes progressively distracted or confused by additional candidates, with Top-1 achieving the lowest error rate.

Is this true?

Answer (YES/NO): YES